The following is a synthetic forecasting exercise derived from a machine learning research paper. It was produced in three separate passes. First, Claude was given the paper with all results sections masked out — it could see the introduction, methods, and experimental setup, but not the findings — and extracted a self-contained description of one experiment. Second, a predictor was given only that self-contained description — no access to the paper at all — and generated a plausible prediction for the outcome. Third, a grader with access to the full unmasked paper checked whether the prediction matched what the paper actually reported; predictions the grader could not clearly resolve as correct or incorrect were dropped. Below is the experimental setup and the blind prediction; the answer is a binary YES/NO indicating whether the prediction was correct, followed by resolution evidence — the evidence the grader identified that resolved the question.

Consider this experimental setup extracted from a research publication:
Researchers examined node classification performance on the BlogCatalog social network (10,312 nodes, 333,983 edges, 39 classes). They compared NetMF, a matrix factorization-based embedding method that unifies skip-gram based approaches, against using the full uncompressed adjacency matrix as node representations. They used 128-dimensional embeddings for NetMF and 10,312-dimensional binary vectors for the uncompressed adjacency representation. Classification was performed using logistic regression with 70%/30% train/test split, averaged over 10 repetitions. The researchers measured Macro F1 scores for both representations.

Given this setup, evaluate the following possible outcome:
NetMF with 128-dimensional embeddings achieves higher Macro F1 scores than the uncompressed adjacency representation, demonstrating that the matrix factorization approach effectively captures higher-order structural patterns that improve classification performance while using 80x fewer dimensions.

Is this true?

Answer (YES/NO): YES